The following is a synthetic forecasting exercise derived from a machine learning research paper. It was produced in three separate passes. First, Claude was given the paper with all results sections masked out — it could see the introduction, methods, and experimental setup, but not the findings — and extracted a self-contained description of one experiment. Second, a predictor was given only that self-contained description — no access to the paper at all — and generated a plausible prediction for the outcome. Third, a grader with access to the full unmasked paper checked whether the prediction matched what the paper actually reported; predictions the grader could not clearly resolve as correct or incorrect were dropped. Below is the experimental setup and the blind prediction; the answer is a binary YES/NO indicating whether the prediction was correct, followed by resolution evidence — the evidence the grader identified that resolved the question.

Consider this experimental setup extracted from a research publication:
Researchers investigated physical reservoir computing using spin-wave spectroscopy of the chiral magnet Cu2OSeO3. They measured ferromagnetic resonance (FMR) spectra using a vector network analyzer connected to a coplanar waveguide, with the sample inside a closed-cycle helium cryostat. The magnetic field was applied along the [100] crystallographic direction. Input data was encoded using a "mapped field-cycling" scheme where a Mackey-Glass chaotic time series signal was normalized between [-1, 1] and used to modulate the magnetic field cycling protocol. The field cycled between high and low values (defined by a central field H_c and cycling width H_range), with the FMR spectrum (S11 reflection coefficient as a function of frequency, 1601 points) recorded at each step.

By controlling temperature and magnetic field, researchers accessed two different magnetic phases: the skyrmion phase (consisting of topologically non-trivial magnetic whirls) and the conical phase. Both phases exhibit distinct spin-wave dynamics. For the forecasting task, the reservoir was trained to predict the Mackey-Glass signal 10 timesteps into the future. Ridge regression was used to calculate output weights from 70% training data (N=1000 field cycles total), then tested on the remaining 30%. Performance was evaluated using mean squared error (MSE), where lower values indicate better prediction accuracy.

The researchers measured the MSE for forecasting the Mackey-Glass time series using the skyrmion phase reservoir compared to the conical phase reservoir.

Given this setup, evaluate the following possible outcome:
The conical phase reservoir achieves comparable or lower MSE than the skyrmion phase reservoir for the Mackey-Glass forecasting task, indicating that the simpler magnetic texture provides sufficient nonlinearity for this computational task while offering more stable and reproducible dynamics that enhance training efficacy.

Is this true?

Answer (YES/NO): NO